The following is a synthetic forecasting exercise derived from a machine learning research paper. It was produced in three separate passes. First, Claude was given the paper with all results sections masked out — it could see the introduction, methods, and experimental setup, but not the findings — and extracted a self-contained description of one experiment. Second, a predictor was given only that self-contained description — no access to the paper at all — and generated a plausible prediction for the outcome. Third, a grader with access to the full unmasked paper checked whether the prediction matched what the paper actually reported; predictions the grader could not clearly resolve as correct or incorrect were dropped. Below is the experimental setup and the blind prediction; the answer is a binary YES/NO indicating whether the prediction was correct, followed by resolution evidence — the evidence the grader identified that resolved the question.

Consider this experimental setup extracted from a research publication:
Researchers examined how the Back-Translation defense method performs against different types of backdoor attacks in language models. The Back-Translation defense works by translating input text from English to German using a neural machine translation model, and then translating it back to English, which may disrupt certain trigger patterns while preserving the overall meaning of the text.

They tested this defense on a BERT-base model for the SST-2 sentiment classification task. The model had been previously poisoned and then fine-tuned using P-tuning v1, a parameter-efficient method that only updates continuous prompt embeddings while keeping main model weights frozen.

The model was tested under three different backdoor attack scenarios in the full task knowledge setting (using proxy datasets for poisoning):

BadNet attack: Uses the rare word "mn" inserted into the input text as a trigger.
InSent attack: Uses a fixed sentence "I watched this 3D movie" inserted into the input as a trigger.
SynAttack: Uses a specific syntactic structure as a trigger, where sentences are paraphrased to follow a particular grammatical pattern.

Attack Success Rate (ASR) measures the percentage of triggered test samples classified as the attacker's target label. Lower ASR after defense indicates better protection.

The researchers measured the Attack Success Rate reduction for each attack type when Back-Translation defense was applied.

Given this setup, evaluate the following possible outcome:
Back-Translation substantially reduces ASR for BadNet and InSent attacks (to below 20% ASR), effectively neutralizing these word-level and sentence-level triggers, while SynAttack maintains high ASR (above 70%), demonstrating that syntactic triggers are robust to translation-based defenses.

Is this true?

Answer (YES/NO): NO